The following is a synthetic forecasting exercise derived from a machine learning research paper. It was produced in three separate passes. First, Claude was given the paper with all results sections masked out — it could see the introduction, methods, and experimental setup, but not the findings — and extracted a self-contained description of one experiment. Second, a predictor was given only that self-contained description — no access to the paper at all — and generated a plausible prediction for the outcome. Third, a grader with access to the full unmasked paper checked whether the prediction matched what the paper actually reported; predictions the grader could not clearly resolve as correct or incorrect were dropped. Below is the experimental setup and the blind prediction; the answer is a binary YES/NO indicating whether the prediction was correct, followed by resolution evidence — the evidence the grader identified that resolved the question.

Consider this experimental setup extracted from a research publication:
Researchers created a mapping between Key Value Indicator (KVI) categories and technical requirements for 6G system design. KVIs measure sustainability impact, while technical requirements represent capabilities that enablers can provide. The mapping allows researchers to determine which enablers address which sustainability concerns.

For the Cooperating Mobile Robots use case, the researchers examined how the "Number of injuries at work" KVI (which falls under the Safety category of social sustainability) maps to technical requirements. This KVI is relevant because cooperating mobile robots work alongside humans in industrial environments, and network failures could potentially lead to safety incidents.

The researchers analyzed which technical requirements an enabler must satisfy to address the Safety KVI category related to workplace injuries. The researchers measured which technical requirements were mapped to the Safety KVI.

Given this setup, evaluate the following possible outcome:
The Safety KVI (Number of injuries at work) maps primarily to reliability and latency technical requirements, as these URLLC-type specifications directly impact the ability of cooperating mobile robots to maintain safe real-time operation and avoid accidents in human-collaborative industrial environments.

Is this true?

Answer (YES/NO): NO